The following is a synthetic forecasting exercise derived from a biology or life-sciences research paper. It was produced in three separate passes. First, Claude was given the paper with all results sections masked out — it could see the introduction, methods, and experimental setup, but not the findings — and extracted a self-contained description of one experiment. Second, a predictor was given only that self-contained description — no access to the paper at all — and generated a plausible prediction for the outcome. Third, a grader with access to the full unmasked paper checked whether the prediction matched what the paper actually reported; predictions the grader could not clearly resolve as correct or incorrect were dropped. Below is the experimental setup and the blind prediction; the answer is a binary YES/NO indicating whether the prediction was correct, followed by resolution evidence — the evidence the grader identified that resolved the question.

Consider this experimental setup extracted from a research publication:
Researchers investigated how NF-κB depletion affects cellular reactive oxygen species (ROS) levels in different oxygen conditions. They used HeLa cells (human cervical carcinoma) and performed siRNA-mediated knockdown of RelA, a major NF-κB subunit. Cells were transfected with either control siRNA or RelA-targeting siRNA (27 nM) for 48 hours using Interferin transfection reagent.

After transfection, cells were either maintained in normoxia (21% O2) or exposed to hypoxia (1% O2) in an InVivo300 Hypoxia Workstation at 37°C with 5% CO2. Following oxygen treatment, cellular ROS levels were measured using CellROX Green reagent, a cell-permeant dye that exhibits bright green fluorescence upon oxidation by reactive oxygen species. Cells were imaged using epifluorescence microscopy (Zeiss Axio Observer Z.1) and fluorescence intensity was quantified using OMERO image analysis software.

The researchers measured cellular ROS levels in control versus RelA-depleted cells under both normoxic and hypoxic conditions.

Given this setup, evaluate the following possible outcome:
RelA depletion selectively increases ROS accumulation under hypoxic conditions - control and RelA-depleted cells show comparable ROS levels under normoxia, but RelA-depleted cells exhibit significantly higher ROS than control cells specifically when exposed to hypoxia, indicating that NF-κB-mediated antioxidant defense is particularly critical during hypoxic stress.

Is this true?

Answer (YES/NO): NO